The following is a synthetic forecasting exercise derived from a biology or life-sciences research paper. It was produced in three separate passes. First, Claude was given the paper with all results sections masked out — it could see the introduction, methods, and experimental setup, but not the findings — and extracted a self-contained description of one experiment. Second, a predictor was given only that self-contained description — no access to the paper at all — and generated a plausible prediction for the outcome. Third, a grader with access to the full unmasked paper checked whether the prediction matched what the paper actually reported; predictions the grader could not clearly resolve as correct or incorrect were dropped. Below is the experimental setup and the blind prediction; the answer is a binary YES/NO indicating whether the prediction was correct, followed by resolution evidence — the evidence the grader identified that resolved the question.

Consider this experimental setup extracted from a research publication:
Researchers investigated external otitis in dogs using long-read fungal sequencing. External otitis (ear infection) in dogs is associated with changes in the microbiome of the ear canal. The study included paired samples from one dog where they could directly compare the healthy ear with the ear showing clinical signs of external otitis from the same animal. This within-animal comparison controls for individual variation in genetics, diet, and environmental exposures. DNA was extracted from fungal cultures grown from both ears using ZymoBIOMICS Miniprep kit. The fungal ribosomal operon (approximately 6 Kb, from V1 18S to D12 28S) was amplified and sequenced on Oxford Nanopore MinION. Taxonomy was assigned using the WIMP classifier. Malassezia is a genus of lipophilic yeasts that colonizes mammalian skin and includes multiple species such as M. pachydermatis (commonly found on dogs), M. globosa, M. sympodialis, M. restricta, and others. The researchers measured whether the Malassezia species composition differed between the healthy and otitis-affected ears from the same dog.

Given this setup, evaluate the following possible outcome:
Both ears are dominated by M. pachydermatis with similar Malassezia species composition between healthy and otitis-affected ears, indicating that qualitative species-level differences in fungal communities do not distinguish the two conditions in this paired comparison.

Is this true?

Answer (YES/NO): YES